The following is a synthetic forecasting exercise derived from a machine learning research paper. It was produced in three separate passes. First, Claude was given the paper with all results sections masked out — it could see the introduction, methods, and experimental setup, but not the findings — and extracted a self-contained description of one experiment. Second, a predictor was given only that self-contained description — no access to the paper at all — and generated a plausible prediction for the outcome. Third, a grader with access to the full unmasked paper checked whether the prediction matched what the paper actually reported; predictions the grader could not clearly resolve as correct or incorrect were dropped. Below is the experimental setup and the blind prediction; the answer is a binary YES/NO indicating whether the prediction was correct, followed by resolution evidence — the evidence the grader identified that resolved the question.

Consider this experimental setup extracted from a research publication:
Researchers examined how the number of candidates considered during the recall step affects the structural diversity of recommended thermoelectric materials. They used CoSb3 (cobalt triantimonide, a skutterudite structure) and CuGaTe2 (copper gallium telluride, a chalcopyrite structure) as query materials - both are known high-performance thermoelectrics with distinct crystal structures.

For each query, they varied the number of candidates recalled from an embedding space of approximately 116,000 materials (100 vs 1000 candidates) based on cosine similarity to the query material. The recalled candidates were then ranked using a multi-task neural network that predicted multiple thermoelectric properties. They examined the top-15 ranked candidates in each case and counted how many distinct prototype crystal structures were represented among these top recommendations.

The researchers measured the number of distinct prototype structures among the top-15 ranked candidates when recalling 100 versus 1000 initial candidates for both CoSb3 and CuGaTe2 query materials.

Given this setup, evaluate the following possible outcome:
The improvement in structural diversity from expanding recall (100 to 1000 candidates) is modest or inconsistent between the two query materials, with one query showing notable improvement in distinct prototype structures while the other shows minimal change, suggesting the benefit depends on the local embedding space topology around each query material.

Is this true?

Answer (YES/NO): NO